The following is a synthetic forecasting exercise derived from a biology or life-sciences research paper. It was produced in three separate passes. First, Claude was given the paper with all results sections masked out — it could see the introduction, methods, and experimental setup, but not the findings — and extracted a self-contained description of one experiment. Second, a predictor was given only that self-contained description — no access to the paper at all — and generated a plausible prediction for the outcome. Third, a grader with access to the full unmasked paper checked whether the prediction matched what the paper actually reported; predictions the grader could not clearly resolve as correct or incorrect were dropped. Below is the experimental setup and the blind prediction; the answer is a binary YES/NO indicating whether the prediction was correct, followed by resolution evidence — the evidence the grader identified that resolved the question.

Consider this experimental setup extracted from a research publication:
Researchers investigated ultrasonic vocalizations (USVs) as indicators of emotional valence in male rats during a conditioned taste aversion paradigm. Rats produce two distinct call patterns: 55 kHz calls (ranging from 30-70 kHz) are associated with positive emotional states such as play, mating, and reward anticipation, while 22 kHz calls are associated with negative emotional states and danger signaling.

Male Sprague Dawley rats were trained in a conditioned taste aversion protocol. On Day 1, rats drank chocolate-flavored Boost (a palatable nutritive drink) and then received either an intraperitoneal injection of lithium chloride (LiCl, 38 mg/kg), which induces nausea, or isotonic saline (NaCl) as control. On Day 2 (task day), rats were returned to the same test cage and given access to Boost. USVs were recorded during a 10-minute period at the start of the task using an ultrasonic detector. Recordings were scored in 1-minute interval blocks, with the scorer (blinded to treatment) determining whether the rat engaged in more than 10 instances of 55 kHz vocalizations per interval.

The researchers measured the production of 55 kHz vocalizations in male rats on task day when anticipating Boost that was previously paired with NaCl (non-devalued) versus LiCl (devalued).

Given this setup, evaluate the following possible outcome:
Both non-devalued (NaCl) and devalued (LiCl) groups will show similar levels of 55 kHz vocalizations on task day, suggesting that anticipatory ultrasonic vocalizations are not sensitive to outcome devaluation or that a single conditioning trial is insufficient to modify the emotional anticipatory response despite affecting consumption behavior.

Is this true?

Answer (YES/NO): NO